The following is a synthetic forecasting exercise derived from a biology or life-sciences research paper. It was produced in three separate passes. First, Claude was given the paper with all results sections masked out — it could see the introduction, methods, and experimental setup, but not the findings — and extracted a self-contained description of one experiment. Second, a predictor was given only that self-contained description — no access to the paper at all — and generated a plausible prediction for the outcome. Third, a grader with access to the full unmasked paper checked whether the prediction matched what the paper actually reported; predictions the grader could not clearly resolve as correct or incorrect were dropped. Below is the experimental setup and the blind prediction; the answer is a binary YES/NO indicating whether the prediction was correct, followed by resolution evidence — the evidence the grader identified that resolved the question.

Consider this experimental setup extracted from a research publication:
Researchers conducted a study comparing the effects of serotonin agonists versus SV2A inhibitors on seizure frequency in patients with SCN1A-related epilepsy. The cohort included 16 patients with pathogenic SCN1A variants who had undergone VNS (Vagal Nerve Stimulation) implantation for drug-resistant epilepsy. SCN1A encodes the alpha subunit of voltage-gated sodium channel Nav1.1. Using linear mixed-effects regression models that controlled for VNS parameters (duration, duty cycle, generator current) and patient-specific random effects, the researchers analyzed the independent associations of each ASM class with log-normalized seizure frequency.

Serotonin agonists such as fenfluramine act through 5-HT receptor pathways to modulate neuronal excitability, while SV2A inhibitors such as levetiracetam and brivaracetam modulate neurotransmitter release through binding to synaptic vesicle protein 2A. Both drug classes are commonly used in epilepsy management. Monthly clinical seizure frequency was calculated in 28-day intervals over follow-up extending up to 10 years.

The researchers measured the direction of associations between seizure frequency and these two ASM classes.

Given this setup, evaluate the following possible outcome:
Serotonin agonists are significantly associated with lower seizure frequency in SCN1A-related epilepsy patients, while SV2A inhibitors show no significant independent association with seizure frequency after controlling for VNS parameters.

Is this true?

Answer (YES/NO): NO